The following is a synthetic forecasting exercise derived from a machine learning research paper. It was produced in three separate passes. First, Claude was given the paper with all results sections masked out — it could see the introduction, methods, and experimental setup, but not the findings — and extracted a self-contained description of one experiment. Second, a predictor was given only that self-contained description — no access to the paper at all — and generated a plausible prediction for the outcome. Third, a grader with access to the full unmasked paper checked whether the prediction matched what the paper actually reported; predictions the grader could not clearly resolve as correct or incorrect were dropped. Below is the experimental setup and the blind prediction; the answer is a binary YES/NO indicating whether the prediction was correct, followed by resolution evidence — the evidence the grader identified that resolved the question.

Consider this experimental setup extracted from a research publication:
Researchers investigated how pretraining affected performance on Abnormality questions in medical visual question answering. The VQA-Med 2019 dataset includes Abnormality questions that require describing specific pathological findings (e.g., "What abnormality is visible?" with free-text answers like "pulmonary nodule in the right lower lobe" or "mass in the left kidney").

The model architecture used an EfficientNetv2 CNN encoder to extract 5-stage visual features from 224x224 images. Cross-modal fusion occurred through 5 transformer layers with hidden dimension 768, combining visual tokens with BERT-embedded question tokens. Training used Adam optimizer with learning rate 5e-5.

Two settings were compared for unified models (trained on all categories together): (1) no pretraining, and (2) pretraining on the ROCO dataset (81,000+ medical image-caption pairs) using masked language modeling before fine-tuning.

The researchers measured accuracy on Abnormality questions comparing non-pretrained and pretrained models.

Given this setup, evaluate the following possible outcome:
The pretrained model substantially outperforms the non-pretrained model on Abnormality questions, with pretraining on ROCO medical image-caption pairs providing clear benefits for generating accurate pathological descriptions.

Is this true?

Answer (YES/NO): YES